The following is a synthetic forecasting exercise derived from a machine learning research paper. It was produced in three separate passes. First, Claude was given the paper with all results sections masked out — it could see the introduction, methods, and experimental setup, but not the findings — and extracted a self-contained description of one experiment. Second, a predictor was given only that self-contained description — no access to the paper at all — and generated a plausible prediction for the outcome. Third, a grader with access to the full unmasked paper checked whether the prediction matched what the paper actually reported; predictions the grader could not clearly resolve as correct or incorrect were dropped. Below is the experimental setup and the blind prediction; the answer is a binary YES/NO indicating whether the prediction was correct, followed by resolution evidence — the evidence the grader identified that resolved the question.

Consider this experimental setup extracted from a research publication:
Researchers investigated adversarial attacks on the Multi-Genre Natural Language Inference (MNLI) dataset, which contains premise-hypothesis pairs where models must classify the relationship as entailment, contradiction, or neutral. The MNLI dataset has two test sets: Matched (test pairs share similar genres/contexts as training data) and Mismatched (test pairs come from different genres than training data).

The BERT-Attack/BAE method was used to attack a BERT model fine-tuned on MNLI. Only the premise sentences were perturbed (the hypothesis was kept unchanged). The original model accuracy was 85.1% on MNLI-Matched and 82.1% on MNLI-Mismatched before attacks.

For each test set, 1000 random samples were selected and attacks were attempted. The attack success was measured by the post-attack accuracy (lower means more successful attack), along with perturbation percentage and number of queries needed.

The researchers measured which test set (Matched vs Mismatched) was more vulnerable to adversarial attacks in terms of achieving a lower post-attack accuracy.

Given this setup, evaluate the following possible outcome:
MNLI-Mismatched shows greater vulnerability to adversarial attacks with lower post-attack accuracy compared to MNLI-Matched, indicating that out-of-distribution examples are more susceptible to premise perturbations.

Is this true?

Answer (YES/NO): NO